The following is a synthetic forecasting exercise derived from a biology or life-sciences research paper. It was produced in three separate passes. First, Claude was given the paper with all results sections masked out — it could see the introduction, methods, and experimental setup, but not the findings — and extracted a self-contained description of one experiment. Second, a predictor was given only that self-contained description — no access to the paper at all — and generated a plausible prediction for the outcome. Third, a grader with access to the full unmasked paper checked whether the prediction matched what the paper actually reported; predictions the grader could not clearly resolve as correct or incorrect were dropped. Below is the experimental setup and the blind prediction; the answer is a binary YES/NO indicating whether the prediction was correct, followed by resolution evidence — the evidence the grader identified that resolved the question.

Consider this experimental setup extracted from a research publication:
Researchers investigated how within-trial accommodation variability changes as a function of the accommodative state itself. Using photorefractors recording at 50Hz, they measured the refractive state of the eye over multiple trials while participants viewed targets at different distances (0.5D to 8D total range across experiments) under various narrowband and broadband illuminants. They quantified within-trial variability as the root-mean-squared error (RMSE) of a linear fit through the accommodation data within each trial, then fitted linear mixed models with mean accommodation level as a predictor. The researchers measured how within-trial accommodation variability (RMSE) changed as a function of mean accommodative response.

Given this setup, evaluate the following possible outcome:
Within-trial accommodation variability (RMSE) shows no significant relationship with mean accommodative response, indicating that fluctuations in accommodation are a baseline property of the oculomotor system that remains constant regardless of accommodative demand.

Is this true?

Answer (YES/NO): NO